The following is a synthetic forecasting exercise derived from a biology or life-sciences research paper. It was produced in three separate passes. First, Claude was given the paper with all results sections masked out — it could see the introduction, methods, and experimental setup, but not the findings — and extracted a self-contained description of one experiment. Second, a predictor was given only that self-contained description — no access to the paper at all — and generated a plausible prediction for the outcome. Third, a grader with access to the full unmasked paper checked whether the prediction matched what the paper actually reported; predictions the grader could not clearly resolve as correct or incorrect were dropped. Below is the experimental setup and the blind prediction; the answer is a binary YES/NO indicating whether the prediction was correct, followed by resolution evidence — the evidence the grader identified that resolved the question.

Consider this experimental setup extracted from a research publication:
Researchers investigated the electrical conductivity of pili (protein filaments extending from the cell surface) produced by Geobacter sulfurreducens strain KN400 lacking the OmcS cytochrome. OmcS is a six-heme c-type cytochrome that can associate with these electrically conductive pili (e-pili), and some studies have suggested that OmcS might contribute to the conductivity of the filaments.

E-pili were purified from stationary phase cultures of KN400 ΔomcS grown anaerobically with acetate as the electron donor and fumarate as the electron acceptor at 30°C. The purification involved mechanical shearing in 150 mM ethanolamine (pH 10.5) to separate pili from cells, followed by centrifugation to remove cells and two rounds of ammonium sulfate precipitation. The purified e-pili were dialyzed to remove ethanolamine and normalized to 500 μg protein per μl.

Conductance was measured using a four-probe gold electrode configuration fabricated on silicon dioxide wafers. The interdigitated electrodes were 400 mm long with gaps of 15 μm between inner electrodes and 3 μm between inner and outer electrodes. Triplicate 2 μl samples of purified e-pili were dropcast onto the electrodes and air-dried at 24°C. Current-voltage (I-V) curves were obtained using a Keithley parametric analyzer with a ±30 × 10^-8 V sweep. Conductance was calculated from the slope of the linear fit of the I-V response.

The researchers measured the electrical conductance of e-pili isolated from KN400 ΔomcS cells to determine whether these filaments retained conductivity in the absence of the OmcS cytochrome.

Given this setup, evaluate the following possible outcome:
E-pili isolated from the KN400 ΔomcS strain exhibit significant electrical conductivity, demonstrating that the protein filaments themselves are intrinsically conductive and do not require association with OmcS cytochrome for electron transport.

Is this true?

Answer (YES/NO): YES